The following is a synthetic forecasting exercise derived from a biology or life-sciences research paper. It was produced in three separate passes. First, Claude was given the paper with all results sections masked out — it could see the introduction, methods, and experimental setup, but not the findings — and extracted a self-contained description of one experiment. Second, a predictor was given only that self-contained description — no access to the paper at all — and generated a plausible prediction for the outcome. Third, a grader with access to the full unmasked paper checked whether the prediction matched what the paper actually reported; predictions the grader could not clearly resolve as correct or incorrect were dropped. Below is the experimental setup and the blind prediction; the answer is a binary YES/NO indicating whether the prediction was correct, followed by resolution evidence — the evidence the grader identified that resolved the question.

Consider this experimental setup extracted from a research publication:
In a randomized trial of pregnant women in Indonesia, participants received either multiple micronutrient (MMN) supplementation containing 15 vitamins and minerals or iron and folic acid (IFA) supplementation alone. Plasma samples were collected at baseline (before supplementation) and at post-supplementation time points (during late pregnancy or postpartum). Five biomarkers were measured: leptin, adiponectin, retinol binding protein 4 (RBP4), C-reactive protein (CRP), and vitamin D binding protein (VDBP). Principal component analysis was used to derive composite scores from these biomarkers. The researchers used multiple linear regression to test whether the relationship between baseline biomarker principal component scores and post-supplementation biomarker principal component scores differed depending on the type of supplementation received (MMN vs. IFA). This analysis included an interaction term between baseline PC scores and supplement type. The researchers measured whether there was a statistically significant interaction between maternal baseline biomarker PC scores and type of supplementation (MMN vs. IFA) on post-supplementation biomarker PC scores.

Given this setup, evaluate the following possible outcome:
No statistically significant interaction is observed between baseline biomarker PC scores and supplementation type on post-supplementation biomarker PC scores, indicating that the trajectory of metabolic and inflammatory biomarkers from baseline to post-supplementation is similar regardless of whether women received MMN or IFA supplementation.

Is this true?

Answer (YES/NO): NO